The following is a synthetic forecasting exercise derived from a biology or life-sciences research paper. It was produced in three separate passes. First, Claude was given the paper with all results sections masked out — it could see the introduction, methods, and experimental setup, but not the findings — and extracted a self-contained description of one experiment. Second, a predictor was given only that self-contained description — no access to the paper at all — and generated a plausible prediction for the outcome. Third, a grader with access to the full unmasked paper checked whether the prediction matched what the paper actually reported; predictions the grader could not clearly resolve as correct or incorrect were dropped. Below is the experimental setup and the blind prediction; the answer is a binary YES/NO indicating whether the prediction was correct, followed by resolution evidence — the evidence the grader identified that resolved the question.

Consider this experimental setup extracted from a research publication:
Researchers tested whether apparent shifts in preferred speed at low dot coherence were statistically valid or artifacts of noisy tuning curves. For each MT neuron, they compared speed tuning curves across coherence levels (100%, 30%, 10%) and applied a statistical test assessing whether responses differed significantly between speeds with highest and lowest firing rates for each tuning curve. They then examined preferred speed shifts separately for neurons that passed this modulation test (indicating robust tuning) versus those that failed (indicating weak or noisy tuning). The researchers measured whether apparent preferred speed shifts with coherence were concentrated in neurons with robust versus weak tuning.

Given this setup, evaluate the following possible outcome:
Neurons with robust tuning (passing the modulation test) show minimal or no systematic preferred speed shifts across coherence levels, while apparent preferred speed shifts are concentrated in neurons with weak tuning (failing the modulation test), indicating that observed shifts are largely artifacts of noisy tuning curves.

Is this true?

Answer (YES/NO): YES